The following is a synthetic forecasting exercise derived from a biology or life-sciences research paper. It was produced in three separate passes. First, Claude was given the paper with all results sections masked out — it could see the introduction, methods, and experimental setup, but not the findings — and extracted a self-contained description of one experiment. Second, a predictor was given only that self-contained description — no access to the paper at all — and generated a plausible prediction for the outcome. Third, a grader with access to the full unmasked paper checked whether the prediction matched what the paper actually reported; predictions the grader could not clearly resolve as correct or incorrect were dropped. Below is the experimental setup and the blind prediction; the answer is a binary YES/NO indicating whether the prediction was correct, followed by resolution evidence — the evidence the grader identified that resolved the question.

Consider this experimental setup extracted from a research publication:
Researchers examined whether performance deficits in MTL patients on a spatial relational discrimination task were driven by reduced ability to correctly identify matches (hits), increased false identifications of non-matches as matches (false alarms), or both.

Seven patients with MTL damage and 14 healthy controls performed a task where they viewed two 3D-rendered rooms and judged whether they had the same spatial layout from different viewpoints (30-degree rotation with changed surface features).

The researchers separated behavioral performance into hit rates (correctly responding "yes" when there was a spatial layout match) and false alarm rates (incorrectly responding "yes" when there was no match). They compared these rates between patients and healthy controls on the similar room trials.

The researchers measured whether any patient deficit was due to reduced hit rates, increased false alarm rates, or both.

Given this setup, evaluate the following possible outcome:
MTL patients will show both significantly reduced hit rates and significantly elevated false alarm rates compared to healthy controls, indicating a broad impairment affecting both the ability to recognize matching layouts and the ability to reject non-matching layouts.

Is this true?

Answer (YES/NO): NO